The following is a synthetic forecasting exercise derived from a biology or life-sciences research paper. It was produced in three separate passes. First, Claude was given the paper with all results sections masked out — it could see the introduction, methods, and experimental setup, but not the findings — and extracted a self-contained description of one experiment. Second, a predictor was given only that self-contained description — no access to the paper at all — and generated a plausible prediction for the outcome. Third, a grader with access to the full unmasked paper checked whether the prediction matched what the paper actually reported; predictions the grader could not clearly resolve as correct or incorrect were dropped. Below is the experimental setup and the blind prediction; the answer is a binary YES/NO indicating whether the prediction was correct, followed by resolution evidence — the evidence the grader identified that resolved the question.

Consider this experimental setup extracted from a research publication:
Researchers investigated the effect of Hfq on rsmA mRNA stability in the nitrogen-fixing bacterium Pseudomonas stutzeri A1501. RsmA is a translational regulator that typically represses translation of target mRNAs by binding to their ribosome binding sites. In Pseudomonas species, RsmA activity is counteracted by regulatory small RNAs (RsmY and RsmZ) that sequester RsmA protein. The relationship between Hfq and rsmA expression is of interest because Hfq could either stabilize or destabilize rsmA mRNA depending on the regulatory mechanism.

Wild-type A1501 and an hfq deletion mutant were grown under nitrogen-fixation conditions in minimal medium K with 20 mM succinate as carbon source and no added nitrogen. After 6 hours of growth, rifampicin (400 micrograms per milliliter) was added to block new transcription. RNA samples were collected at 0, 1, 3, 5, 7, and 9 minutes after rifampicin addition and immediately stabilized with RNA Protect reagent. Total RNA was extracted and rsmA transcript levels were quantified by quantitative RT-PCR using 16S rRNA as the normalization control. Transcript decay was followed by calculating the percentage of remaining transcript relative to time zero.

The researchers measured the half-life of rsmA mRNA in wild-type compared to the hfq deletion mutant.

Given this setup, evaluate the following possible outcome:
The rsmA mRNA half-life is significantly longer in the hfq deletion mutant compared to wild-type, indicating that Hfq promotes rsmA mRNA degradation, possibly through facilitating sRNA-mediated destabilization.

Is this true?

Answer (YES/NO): NO